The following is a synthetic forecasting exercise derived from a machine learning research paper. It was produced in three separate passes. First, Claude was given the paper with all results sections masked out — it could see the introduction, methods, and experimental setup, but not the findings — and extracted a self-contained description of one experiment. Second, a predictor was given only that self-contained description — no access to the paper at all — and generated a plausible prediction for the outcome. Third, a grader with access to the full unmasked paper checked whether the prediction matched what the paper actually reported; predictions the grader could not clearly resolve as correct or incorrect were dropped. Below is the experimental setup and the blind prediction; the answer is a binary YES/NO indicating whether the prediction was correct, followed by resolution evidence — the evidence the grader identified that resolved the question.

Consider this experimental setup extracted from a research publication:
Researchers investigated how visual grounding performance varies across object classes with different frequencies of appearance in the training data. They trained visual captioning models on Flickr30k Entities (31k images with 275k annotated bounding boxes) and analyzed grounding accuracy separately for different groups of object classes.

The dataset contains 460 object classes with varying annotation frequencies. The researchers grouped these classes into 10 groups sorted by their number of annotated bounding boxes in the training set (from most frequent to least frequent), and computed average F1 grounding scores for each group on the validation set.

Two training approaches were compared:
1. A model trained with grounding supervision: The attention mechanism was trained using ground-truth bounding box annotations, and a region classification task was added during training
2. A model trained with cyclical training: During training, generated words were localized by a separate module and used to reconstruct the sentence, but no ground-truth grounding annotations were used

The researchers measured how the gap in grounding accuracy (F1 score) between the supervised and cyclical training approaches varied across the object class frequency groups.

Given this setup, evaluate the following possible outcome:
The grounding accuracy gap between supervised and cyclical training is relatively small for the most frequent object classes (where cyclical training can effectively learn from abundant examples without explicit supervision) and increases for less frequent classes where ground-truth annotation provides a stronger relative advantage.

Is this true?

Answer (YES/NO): NO